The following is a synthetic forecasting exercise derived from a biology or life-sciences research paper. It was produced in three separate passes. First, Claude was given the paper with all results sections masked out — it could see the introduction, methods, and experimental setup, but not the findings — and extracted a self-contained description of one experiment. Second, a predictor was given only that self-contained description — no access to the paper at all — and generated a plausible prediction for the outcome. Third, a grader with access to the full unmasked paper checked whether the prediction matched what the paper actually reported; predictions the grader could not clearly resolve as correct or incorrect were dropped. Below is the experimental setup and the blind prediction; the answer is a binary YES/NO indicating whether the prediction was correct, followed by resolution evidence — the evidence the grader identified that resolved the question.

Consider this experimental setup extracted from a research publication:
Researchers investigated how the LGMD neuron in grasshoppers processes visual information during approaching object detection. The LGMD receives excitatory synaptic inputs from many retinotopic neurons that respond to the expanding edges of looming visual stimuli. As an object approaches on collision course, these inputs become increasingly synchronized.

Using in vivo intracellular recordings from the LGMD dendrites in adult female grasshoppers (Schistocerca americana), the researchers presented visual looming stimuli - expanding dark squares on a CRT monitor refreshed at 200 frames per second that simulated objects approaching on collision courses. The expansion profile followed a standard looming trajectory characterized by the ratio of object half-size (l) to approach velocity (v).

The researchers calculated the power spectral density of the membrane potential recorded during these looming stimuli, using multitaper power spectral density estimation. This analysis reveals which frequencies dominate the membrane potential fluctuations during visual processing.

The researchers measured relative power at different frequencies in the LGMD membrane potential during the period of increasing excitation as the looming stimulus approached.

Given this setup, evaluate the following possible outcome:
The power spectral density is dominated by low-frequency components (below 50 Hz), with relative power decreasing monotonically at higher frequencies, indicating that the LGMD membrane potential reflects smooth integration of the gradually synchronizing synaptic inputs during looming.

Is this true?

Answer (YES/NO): YES